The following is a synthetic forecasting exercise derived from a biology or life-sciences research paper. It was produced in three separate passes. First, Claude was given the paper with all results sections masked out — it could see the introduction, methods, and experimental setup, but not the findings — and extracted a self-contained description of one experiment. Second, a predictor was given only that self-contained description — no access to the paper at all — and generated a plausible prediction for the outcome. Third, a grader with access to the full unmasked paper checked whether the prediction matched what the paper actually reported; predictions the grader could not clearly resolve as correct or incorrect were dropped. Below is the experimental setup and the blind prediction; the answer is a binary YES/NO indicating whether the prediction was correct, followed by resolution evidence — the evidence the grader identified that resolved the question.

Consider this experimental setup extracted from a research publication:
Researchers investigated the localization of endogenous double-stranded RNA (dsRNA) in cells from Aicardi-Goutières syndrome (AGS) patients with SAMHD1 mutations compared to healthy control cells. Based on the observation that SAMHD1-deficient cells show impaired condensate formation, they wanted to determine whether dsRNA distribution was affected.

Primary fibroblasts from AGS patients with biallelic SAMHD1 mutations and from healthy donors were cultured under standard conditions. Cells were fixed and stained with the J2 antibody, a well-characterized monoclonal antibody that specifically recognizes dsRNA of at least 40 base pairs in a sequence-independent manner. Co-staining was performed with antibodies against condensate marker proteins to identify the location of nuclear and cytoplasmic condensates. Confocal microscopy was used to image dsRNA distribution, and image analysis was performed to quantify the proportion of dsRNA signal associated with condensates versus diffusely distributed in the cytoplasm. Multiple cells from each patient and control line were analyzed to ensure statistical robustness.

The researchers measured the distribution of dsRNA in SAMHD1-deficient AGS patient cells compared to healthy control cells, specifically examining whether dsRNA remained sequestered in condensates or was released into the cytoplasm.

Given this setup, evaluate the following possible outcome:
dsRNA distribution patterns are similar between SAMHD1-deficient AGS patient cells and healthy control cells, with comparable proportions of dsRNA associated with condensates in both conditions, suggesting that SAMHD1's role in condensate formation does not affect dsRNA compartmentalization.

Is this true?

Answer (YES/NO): NO